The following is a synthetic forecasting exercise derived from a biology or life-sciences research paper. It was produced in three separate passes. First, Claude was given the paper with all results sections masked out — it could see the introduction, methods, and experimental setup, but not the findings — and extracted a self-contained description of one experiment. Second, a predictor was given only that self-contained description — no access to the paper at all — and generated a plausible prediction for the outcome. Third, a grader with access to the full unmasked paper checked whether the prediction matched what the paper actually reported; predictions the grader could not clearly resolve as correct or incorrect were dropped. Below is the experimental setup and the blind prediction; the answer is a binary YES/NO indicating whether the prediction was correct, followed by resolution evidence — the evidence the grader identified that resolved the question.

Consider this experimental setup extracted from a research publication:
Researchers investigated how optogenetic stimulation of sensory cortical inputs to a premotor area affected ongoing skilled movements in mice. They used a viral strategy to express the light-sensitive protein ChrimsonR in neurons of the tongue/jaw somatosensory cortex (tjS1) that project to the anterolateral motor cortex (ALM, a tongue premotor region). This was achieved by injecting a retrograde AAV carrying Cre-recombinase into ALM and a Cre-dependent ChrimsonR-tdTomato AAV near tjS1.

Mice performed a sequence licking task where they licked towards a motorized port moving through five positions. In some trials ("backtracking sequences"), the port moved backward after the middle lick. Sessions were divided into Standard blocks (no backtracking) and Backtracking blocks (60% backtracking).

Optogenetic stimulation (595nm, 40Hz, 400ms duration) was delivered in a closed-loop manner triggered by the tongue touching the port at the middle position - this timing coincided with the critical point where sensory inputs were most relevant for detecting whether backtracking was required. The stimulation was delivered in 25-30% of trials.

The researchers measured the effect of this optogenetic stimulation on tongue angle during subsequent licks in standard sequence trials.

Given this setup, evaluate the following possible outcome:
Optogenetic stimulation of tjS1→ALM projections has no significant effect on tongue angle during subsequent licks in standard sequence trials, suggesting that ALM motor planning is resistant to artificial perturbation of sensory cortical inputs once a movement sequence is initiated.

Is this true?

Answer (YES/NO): NO